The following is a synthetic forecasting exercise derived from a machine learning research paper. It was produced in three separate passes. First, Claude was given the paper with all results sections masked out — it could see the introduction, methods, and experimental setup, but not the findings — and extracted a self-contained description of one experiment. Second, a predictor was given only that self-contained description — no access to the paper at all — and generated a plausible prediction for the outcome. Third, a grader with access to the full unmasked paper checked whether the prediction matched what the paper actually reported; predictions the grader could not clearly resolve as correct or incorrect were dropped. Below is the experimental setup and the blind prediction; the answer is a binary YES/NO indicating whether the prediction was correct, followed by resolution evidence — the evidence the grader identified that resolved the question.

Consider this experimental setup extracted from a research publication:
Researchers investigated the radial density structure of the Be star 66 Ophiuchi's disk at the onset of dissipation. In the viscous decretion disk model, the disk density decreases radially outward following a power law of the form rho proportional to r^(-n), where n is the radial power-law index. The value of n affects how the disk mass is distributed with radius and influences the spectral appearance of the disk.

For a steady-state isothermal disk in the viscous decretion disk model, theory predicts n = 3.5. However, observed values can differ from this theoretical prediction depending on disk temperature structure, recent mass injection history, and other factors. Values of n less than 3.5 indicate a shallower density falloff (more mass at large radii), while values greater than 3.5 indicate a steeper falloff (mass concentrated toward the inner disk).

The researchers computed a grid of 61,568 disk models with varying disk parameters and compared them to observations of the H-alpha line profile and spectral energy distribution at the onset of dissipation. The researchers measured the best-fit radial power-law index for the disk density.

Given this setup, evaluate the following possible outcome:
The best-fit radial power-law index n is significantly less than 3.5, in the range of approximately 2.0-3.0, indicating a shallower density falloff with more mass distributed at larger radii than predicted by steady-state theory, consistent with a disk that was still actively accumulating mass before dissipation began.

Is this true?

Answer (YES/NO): YES